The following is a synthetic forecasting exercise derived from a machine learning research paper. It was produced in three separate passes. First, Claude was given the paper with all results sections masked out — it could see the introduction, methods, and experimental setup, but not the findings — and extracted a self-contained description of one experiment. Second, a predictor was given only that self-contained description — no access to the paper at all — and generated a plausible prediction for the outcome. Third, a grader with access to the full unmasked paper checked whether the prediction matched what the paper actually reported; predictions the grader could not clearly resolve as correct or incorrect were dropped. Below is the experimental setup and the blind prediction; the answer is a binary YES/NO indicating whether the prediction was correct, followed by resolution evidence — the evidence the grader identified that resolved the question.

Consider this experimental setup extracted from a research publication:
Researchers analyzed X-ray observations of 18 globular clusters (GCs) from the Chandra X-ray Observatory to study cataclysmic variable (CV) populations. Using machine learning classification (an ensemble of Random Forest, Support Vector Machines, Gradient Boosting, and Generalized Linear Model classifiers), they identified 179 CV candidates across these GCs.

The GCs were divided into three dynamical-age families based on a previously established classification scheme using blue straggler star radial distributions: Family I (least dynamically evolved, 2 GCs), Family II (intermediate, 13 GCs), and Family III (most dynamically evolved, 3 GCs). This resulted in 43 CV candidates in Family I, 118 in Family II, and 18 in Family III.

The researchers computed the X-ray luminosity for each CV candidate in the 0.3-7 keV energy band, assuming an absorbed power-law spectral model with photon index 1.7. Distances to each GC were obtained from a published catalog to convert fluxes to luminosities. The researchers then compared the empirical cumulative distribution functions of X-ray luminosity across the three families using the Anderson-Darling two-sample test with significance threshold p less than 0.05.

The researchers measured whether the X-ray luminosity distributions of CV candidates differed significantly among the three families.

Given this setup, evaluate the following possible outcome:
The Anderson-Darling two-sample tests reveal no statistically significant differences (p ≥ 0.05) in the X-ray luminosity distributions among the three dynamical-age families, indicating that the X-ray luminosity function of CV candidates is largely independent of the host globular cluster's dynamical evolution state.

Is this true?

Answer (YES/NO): NO